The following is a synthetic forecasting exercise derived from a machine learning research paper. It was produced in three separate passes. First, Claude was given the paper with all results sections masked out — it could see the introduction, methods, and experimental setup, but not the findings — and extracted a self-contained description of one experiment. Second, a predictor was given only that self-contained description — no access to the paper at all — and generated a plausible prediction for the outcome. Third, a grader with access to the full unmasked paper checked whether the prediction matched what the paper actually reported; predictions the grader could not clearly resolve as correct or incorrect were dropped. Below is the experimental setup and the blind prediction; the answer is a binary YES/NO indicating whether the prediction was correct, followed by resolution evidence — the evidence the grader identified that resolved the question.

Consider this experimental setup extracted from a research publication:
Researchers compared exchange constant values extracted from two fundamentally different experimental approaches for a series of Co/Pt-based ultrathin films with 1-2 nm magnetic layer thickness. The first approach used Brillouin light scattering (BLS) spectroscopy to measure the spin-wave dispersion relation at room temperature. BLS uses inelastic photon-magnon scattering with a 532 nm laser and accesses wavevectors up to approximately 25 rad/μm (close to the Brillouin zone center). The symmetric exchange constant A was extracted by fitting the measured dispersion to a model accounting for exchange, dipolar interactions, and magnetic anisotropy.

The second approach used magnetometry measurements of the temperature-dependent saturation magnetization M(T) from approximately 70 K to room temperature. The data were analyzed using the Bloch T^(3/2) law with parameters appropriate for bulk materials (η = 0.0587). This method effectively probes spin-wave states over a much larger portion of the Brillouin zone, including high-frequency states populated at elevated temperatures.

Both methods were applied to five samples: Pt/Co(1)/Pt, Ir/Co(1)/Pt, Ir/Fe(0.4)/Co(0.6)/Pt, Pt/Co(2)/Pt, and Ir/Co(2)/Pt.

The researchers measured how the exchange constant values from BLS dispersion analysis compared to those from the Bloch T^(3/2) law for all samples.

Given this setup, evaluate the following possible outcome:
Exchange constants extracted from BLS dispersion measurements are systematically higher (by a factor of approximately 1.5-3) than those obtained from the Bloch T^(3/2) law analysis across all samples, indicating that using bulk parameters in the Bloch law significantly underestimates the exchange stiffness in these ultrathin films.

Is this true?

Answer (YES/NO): NO